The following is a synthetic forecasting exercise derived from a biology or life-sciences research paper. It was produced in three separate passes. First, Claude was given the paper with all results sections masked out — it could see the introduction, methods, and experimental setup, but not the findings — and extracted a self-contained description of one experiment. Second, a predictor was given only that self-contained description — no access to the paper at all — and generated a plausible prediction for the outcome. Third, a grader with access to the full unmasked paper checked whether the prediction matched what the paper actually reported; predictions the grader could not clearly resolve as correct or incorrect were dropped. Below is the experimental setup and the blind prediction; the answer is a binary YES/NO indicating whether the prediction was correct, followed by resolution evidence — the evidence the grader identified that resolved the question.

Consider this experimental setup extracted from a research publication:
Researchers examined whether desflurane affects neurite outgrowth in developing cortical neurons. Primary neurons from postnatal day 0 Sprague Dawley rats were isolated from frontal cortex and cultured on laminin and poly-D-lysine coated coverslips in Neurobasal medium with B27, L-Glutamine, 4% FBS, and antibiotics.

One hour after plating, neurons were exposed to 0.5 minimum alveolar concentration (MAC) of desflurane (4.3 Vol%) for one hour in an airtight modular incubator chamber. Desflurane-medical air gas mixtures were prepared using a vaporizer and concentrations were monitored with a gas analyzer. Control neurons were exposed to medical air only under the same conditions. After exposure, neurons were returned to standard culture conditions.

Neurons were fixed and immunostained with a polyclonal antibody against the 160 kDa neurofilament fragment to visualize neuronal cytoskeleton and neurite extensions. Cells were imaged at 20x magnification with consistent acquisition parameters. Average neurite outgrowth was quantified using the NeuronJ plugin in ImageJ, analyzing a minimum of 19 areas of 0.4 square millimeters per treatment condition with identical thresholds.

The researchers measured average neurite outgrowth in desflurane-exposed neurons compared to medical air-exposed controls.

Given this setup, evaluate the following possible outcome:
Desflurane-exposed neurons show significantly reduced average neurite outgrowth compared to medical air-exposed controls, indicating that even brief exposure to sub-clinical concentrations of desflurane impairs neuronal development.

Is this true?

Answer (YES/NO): NO